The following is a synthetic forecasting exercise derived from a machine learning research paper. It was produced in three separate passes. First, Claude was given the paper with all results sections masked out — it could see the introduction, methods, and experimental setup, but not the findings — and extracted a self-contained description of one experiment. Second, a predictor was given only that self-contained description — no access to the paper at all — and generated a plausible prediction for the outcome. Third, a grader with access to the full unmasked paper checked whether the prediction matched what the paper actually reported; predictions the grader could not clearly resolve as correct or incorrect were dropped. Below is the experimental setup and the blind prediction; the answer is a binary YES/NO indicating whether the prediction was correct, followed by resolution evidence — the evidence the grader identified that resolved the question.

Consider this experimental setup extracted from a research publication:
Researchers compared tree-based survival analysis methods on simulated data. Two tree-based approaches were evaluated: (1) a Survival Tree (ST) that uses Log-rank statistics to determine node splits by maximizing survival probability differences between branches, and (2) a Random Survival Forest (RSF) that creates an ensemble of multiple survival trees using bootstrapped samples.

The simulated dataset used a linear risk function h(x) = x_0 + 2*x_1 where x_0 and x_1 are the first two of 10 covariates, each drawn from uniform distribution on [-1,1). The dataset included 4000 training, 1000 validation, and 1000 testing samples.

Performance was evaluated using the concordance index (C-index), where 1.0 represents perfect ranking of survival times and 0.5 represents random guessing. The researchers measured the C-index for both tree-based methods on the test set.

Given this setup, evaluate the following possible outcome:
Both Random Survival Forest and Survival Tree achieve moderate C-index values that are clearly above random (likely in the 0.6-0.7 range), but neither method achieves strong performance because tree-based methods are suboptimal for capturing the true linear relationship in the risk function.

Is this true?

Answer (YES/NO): NO